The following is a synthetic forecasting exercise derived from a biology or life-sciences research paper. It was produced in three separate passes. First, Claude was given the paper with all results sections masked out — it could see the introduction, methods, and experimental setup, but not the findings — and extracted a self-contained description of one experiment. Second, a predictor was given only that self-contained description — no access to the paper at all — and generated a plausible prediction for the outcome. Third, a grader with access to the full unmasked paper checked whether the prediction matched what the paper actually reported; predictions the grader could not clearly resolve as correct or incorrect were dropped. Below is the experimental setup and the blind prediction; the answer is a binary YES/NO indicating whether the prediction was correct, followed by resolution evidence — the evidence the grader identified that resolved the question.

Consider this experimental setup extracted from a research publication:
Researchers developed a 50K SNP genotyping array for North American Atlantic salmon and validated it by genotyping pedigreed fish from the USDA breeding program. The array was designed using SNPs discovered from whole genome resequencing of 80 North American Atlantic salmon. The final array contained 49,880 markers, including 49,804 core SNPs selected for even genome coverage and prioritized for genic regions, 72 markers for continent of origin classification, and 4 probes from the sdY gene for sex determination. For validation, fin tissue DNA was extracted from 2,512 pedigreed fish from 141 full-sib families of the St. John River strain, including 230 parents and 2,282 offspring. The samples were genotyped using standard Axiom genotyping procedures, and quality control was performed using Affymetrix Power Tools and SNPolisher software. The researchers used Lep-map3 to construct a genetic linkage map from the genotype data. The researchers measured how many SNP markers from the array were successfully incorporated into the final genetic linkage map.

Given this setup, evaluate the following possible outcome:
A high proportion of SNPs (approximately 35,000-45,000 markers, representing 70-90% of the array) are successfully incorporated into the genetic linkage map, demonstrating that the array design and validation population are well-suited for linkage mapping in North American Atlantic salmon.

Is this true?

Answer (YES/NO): YES